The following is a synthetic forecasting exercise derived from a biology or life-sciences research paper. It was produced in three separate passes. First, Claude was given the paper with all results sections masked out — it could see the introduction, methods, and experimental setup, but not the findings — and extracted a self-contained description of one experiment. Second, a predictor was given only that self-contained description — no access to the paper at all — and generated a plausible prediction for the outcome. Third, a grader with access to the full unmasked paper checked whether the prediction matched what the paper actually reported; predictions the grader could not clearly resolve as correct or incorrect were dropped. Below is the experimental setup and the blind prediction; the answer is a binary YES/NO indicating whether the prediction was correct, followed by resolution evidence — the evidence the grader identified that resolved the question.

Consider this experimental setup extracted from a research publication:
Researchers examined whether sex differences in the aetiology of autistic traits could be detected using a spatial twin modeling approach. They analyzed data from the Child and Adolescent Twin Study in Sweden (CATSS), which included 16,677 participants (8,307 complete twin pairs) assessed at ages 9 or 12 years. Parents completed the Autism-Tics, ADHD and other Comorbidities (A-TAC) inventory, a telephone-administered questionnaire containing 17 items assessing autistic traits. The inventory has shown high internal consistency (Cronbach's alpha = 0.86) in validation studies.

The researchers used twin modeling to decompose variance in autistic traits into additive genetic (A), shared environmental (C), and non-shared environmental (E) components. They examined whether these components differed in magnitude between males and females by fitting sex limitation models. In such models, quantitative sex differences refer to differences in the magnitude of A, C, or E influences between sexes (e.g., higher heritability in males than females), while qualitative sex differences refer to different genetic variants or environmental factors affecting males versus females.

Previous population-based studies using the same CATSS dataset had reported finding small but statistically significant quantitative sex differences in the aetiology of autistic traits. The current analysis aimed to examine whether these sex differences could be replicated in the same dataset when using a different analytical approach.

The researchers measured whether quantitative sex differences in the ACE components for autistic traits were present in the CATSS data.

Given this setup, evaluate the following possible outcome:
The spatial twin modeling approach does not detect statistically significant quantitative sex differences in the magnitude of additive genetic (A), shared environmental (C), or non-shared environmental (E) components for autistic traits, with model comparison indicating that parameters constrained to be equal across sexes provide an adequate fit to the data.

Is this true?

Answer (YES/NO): NO